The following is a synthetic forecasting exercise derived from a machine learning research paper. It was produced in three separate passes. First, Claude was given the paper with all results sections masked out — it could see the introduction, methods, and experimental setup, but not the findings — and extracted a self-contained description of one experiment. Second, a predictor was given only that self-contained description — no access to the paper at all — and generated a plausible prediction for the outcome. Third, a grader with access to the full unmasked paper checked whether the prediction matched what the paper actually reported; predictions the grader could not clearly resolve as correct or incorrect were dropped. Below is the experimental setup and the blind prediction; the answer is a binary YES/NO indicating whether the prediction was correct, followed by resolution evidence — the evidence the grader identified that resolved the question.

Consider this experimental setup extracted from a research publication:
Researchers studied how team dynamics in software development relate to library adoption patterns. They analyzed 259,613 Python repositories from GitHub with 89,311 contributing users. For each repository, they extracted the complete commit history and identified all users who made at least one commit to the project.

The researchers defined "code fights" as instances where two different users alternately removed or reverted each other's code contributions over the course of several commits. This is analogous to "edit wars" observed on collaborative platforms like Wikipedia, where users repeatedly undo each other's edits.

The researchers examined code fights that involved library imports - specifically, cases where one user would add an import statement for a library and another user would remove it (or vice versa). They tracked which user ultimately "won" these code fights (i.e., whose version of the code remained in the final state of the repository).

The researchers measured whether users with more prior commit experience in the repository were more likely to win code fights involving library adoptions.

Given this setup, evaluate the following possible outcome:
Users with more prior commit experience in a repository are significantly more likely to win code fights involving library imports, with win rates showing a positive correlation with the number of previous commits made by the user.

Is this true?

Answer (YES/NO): NO